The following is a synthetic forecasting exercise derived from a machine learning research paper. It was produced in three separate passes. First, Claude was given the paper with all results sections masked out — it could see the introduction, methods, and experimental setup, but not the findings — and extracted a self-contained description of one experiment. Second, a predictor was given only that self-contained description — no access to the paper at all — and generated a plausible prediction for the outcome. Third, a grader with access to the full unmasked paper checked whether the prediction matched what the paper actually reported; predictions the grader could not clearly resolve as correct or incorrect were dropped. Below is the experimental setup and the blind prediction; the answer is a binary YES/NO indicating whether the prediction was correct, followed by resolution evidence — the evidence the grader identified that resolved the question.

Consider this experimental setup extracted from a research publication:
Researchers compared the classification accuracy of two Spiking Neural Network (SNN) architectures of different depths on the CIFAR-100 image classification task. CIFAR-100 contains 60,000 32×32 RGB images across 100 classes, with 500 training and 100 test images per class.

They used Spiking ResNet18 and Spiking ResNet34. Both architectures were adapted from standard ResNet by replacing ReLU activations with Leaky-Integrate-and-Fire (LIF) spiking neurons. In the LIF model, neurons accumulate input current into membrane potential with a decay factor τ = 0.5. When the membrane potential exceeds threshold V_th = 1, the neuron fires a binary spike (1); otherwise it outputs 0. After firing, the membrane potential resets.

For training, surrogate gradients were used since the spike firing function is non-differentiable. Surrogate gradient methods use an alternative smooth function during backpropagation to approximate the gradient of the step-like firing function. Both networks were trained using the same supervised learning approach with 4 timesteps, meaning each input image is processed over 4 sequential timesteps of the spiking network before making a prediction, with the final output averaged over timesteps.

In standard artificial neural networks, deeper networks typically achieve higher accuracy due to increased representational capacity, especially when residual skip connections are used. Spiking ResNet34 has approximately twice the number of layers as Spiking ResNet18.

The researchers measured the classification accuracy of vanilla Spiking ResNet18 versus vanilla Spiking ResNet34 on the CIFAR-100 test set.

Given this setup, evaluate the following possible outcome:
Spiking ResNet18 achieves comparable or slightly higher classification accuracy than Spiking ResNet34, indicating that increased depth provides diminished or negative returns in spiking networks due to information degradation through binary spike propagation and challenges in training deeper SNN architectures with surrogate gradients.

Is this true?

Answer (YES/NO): YES